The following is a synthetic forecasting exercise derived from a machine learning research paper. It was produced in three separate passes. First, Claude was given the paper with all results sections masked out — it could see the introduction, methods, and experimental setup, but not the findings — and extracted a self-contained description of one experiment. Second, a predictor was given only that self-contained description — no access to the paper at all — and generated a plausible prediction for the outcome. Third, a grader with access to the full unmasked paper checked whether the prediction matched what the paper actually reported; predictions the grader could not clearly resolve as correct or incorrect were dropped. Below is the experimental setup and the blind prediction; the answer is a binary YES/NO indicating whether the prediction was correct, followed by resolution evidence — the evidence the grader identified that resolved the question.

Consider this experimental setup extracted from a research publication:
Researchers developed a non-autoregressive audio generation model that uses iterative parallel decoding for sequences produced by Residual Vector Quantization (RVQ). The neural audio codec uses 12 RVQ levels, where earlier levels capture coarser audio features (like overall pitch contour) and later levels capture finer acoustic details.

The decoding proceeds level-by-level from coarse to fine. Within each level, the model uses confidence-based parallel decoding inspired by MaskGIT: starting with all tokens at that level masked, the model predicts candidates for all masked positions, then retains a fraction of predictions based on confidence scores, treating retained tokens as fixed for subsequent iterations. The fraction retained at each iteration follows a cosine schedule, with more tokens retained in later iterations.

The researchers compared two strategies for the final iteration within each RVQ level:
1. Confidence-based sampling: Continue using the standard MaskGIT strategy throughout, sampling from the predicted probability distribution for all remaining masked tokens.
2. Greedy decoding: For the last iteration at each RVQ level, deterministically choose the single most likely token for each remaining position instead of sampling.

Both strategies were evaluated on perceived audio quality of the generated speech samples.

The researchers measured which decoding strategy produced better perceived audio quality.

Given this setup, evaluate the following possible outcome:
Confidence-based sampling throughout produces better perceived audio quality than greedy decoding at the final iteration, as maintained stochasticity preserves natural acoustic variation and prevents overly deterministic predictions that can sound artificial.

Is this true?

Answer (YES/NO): NO